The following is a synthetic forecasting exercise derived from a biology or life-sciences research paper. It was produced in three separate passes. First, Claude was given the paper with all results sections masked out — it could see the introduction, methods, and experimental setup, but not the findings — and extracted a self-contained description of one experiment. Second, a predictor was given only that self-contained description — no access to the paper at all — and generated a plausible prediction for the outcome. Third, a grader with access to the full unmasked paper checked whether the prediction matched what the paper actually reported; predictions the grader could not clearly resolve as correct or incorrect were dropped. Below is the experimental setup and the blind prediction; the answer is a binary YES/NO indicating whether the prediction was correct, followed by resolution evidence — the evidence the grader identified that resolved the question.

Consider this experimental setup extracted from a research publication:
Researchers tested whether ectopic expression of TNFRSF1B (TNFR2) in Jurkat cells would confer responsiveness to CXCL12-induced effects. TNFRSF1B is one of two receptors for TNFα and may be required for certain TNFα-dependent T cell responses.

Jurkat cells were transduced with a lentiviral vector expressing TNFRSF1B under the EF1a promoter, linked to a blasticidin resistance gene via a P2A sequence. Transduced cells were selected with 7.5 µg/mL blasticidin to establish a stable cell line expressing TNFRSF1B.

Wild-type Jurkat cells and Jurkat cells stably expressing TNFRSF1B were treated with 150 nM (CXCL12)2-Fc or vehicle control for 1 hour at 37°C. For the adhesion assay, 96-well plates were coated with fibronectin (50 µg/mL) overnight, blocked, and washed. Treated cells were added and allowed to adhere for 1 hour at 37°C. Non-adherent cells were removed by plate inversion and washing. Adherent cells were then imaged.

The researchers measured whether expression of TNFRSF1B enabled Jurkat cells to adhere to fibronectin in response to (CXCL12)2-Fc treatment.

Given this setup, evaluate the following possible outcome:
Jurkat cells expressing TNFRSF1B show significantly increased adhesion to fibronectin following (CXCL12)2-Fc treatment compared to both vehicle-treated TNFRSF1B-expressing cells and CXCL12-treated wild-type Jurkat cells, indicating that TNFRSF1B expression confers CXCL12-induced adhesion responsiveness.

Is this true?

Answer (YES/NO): NO